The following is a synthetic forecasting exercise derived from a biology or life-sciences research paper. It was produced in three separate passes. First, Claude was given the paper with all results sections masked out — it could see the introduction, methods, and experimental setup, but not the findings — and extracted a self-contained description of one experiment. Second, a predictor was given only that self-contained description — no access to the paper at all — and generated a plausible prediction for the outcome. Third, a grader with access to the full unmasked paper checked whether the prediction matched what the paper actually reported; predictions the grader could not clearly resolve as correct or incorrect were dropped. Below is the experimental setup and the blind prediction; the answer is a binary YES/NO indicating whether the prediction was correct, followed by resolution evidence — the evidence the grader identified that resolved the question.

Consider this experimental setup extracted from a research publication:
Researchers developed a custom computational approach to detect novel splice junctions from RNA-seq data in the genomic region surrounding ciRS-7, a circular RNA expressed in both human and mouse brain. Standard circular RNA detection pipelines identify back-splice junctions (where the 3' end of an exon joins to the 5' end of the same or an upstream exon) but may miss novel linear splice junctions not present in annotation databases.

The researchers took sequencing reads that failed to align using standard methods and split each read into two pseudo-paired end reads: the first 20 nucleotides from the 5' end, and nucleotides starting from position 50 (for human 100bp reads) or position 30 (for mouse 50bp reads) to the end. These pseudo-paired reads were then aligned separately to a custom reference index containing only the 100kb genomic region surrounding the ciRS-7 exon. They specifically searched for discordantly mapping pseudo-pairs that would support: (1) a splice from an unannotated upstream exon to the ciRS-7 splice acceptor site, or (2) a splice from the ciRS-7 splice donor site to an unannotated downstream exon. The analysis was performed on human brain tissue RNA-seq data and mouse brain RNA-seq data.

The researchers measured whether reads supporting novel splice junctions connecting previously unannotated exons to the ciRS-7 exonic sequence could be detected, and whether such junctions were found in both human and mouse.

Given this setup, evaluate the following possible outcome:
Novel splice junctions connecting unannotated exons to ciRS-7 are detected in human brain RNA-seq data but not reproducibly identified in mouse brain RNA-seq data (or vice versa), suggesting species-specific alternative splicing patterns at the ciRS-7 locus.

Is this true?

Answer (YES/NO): NO